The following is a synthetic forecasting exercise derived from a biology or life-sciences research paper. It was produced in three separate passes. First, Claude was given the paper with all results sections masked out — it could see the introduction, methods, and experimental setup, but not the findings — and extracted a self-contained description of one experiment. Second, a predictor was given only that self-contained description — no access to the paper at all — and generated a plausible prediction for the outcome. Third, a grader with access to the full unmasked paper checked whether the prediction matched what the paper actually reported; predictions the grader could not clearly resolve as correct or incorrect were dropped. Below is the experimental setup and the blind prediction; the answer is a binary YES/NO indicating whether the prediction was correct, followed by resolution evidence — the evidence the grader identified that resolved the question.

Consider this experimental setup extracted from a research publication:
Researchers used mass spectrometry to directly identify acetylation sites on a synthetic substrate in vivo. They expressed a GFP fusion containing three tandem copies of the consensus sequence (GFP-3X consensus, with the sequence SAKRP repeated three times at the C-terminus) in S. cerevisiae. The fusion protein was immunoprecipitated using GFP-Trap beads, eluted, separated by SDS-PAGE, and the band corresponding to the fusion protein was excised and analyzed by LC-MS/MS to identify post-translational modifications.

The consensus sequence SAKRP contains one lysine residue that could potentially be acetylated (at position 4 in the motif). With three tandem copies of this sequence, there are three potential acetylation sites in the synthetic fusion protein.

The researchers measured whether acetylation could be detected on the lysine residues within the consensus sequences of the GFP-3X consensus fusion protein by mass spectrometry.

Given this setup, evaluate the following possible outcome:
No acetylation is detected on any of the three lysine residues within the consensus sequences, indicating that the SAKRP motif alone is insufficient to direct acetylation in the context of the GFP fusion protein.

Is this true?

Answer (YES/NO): NO